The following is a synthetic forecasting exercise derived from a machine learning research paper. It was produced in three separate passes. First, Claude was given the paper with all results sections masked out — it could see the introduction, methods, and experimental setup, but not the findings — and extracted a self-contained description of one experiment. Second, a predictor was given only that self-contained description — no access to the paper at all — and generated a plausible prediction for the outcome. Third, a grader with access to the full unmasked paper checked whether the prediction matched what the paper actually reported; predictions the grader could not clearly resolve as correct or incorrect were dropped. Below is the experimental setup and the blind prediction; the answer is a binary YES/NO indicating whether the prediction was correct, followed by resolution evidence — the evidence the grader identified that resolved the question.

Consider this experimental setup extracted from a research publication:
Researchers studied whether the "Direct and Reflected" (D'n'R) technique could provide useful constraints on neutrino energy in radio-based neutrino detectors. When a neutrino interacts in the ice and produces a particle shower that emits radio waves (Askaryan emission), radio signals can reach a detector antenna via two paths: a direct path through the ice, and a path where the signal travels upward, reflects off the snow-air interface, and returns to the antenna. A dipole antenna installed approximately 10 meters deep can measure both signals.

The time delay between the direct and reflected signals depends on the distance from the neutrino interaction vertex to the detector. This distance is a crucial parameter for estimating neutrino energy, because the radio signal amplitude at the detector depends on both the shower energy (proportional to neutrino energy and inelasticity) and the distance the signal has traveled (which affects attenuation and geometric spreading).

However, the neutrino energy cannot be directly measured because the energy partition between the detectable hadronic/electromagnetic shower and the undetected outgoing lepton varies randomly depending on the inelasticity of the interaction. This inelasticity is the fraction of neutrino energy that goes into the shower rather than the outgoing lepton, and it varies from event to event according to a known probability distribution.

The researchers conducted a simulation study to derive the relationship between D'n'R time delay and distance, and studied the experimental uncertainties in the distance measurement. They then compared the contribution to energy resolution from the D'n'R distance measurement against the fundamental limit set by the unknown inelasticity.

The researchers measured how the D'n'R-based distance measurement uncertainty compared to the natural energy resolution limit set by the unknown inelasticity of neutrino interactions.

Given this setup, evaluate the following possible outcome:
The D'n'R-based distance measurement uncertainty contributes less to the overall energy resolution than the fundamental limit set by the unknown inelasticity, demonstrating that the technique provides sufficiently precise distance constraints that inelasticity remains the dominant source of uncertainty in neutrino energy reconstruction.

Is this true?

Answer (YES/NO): YES